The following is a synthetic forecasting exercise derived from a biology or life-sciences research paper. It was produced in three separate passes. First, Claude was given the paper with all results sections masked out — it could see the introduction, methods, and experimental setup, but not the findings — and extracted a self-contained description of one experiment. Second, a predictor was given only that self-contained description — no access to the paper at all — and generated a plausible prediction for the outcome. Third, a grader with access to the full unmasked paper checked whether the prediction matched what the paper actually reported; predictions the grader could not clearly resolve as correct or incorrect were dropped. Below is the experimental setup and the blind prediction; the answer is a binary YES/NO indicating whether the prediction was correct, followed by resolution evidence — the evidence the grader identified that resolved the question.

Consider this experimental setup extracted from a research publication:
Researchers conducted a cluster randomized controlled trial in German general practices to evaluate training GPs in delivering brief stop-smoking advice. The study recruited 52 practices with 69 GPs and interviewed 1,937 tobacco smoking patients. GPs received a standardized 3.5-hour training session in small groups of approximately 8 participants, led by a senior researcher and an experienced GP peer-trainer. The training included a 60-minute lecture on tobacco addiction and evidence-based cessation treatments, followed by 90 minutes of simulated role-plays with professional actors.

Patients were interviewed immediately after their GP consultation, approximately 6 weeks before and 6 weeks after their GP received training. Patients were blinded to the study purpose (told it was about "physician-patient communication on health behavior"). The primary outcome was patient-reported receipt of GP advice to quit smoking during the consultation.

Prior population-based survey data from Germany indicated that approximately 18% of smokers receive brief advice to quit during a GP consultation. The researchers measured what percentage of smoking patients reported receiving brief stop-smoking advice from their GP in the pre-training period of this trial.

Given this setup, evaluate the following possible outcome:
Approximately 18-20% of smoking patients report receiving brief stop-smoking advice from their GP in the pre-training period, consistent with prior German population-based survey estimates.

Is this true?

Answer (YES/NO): NO